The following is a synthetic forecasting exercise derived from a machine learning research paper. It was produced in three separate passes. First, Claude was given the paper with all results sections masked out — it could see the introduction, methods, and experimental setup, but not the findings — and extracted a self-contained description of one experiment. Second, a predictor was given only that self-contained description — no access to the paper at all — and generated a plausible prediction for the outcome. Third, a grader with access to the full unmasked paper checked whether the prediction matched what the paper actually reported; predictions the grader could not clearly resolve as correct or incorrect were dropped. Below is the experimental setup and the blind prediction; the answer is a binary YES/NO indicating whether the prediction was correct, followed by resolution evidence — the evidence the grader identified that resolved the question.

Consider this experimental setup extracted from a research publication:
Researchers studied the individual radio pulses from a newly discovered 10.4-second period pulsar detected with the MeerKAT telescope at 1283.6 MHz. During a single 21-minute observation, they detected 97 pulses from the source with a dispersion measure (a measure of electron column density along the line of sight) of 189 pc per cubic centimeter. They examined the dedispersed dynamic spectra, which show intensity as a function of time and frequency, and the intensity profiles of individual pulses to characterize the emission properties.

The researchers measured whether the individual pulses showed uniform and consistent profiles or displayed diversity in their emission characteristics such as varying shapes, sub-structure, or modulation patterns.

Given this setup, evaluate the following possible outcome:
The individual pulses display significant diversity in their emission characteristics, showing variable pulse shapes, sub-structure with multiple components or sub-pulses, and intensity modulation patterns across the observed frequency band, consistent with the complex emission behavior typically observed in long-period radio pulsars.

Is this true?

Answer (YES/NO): YES